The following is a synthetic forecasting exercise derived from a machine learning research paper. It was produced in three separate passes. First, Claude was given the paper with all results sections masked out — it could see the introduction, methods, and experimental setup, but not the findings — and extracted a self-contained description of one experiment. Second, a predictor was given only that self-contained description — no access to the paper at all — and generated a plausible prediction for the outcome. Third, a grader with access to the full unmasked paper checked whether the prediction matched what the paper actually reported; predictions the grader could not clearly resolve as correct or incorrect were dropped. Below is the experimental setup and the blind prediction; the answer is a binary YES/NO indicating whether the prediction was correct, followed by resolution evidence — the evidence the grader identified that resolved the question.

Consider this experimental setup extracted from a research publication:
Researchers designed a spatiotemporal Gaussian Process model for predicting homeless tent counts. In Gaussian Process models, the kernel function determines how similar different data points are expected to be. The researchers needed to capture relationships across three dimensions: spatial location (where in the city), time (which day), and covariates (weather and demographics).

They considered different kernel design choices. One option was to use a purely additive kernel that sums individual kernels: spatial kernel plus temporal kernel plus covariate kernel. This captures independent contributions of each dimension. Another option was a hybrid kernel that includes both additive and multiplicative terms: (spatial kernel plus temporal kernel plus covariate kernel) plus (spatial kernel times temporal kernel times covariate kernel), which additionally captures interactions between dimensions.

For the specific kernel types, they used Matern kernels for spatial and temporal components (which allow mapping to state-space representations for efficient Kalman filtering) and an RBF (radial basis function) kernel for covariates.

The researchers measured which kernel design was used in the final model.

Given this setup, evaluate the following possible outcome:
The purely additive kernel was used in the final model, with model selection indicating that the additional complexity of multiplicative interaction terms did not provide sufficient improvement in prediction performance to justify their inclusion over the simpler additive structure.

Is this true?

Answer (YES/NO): NO